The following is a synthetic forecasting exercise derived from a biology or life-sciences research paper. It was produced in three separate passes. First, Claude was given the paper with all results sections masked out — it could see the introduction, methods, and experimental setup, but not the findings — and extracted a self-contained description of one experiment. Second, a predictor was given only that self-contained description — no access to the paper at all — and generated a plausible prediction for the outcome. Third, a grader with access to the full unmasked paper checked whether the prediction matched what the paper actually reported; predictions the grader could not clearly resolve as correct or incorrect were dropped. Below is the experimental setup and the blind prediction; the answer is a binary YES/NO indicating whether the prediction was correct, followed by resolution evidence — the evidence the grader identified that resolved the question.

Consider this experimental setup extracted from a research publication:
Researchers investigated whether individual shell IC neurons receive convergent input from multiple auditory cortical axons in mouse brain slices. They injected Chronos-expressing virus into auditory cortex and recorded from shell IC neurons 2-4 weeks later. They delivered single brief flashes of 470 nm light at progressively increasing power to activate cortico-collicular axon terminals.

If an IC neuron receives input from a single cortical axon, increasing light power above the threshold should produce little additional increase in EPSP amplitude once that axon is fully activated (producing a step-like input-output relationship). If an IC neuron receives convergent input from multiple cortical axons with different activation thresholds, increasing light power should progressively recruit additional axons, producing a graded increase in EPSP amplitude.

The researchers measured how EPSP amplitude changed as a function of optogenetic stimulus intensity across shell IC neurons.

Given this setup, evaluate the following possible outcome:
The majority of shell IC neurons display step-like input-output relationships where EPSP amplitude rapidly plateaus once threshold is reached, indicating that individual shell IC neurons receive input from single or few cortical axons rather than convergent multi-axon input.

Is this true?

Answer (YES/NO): NO